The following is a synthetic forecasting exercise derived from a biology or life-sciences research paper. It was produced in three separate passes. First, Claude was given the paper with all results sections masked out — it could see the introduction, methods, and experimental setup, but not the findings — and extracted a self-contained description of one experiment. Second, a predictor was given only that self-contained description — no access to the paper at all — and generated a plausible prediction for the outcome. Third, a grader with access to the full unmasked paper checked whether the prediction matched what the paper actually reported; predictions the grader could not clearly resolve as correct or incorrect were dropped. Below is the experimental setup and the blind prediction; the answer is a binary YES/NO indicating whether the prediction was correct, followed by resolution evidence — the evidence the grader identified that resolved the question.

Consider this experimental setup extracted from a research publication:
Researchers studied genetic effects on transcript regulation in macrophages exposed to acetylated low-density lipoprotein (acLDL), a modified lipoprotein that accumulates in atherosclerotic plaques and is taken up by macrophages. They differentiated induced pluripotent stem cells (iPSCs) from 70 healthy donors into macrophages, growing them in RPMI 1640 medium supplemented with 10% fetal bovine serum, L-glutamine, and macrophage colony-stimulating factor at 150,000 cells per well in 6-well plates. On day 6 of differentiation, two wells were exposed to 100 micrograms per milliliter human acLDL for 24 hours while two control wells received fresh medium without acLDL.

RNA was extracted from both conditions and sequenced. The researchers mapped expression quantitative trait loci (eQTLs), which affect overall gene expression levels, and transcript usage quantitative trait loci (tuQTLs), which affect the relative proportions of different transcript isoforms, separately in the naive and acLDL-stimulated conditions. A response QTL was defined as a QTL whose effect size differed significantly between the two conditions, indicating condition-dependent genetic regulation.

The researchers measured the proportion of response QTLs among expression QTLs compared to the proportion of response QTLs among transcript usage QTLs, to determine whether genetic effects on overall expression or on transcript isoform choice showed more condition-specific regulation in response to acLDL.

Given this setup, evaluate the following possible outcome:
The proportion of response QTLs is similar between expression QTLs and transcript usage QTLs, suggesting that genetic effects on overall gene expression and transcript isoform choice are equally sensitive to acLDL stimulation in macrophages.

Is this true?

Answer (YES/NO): NO